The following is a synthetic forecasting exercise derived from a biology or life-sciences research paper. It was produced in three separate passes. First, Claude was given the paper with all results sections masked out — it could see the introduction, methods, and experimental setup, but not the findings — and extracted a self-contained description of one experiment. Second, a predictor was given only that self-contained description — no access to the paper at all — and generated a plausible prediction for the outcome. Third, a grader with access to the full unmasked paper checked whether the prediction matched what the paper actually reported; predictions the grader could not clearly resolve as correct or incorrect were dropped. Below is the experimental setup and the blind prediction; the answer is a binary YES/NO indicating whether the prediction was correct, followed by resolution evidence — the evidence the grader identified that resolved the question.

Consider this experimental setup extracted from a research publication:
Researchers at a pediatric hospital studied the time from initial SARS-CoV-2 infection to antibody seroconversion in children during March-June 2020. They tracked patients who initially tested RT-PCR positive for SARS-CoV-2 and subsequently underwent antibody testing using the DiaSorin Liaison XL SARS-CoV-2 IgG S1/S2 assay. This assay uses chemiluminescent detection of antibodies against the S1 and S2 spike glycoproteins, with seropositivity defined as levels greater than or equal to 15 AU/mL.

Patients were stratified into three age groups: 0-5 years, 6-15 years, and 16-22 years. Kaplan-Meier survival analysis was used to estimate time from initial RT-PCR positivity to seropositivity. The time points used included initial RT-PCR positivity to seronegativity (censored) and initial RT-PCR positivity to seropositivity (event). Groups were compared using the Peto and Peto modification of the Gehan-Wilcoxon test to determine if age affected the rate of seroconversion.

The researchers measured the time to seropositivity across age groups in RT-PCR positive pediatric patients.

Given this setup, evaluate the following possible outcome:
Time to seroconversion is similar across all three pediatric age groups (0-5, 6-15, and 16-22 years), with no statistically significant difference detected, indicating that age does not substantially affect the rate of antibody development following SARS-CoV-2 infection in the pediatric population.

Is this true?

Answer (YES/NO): YES